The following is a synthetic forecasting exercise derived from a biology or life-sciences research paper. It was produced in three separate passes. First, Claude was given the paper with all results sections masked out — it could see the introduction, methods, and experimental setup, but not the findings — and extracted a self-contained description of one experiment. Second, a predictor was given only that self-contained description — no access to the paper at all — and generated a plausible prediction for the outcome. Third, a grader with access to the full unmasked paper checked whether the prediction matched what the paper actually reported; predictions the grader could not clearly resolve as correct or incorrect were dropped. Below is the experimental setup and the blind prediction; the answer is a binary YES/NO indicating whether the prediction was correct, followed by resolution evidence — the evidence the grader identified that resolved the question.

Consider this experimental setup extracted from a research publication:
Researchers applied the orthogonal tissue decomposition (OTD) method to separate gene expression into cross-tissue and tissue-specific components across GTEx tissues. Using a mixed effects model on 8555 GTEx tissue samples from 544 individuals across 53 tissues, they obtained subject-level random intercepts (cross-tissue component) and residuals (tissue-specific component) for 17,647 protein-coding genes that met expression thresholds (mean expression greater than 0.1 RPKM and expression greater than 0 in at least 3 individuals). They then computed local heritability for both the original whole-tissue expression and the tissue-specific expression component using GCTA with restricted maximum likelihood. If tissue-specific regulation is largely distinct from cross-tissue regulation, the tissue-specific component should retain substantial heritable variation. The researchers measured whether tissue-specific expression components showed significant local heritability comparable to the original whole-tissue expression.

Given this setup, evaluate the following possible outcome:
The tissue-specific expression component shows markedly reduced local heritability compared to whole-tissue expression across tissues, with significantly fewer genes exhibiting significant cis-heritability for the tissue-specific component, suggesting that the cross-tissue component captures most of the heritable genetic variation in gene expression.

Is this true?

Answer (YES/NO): NO